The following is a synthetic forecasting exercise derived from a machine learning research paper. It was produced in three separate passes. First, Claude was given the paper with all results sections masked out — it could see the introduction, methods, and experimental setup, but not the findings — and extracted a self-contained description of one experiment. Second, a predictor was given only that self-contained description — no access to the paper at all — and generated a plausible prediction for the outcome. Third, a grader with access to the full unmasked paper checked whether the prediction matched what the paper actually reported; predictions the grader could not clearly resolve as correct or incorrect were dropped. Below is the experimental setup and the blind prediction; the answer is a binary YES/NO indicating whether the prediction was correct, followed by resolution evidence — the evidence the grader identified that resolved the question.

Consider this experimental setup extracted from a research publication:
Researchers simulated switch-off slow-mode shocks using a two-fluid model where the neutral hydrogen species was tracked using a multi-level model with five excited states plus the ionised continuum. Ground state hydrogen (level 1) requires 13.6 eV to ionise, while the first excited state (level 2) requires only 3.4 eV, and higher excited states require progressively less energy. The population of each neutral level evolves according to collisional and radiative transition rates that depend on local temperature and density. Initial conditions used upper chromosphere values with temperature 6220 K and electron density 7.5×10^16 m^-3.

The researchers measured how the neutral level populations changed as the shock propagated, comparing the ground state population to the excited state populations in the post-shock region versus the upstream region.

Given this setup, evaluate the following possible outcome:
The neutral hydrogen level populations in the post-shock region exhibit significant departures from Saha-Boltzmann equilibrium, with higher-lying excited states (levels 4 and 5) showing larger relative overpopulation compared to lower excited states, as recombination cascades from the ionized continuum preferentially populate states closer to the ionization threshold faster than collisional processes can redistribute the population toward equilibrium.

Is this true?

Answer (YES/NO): NO